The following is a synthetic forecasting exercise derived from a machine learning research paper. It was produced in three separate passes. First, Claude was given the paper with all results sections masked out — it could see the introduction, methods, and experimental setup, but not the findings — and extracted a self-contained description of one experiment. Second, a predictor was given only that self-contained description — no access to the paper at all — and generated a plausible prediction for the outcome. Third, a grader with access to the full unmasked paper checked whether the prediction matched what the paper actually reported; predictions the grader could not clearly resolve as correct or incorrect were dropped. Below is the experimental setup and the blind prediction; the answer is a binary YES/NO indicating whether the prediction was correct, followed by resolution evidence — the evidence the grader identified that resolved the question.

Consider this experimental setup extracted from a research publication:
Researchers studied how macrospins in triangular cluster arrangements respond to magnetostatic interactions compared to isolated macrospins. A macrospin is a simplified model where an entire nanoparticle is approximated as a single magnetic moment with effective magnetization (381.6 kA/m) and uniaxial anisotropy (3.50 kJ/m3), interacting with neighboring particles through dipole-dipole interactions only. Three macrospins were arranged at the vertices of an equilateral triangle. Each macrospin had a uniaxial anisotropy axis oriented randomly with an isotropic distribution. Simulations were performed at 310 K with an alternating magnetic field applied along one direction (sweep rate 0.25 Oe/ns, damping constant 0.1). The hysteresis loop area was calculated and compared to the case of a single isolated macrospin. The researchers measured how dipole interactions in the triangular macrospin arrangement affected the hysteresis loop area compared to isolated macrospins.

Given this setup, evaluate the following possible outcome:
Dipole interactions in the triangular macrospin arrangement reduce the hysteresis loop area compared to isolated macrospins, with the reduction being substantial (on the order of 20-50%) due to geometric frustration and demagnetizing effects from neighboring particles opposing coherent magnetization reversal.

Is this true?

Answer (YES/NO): YES